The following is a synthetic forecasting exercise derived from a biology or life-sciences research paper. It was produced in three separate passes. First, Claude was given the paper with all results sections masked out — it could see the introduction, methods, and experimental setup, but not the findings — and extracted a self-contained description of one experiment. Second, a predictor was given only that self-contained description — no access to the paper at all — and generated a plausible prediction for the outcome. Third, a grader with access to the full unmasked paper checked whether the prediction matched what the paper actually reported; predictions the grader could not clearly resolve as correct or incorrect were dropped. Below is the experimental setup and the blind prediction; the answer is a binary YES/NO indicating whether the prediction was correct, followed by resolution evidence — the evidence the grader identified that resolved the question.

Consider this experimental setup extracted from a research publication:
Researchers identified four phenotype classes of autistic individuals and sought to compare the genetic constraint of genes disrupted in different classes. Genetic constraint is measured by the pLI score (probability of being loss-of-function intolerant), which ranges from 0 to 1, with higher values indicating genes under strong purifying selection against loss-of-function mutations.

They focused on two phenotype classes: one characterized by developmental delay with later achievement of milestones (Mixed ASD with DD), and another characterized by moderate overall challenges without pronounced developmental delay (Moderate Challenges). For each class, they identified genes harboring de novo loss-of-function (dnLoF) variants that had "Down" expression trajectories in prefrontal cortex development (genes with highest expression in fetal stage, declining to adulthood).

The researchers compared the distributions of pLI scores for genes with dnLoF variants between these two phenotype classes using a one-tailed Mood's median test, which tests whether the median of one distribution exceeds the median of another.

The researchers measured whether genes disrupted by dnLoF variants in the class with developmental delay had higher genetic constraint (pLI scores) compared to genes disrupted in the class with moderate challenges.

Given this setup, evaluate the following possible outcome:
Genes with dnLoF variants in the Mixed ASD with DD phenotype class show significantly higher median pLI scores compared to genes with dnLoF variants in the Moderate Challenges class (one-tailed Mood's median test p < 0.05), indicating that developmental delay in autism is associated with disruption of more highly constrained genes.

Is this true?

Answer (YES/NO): YES